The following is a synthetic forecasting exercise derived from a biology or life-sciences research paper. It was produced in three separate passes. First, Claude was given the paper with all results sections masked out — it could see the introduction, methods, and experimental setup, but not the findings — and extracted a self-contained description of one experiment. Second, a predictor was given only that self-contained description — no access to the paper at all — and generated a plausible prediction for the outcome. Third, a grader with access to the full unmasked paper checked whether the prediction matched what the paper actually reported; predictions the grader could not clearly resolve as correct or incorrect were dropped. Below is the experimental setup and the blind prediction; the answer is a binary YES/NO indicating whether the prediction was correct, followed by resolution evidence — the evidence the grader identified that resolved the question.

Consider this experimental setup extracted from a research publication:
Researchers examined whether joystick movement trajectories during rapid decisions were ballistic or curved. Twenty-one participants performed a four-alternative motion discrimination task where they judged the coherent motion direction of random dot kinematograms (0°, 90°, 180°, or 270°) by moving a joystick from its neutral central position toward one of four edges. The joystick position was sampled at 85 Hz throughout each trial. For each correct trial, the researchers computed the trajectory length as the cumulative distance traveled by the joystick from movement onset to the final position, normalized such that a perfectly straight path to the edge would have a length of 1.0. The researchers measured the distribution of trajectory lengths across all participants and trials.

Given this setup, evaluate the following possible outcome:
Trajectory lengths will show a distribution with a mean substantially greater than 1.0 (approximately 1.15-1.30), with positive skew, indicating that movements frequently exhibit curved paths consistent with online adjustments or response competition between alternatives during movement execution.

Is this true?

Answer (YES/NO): NO